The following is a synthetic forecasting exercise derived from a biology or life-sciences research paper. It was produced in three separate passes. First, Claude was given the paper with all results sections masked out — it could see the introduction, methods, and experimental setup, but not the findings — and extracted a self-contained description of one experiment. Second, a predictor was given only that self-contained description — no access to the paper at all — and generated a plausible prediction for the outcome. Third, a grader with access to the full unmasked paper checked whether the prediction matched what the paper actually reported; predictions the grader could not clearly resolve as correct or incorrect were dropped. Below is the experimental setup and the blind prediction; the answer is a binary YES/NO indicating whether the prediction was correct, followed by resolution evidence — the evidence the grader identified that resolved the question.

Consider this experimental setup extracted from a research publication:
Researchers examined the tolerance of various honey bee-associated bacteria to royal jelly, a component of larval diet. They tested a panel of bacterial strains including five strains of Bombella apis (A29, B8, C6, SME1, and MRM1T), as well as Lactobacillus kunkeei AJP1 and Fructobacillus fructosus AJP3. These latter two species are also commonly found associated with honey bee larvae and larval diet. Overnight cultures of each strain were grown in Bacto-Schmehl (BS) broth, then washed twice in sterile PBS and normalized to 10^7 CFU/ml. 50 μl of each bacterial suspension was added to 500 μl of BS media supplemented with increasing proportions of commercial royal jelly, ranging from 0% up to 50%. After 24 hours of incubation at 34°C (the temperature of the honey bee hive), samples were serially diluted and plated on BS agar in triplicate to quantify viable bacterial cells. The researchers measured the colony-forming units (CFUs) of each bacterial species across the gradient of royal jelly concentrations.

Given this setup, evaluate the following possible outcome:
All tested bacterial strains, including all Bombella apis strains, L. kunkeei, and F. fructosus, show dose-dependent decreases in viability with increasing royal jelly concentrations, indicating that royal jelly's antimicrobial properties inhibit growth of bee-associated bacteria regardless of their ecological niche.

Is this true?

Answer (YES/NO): NO